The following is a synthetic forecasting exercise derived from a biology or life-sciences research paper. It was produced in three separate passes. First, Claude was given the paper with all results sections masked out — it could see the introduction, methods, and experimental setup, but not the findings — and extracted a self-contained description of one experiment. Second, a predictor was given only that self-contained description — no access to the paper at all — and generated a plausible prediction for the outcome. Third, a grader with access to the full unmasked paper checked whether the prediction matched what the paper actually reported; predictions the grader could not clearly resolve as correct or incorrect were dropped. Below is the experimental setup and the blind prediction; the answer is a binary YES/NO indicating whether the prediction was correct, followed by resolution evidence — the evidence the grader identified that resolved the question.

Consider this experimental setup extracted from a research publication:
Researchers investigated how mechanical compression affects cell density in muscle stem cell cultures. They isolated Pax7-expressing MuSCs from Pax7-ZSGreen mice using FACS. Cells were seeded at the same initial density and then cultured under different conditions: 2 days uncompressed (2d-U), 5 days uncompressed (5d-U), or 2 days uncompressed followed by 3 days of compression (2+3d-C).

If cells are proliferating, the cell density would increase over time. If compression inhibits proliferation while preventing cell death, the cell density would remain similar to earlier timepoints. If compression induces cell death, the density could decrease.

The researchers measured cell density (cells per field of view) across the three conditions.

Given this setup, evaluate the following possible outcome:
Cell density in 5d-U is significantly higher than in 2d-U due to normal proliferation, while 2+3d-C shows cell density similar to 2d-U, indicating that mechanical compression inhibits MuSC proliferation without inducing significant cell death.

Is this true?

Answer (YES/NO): YES